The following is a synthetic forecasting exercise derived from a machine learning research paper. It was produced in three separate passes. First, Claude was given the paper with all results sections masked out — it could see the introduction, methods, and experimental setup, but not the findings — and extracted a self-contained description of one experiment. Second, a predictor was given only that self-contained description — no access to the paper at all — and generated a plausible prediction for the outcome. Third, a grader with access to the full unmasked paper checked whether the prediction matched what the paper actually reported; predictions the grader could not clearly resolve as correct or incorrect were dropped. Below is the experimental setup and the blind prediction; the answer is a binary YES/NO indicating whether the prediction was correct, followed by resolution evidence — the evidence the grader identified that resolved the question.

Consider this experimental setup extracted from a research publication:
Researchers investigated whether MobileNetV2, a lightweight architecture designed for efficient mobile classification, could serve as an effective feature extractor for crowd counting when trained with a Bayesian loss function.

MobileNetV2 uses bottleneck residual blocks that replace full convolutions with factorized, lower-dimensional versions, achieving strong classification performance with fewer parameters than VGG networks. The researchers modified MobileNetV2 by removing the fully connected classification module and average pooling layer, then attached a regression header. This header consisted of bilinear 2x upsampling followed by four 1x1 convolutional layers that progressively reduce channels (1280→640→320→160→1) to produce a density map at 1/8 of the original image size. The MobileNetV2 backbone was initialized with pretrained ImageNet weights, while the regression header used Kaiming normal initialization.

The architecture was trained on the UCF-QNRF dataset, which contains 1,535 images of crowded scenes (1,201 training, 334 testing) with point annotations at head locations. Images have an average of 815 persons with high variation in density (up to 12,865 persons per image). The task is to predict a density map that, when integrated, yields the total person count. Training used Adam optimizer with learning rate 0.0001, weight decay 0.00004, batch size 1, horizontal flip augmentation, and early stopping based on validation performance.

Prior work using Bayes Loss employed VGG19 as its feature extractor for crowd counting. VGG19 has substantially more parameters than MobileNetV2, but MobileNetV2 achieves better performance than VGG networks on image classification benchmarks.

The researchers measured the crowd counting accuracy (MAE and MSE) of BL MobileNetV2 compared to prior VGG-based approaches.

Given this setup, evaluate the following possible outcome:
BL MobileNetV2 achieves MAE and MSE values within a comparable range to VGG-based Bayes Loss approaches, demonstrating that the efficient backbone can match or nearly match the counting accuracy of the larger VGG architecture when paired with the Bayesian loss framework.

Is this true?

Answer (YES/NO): NO